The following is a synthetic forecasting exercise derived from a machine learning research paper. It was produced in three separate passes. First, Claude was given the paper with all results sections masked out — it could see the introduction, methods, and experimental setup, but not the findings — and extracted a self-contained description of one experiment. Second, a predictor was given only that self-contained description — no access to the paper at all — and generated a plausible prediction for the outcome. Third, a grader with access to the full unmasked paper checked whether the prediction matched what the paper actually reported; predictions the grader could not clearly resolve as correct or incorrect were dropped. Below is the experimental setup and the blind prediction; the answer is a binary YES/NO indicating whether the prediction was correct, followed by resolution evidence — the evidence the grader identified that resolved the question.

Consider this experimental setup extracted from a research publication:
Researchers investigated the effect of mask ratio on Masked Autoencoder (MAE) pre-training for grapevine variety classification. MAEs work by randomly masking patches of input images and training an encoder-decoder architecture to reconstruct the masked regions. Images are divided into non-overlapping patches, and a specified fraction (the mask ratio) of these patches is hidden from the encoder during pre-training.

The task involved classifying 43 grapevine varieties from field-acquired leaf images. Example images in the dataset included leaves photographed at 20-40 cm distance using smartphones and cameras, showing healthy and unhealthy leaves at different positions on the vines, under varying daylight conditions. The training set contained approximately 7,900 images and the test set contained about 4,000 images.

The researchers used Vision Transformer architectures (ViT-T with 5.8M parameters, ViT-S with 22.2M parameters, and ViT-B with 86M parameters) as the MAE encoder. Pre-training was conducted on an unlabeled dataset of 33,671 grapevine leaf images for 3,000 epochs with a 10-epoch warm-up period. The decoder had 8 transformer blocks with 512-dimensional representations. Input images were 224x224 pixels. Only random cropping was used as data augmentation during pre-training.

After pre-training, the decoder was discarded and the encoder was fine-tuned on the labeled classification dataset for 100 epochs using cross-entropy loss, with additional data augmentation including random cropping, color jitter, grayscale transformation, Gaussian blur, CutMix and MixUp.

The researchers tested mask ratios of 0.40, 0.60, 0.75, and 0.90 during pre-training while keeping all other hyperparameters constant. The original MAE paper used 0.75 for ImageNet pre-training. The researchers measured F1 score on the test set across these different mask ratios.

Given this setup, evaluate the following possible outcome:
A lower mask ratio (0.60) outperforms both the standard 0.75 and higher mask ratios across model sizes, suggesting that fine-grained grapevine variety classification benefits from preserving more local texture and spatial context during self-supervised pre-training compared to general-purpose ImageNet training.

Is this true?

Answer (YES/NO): NO